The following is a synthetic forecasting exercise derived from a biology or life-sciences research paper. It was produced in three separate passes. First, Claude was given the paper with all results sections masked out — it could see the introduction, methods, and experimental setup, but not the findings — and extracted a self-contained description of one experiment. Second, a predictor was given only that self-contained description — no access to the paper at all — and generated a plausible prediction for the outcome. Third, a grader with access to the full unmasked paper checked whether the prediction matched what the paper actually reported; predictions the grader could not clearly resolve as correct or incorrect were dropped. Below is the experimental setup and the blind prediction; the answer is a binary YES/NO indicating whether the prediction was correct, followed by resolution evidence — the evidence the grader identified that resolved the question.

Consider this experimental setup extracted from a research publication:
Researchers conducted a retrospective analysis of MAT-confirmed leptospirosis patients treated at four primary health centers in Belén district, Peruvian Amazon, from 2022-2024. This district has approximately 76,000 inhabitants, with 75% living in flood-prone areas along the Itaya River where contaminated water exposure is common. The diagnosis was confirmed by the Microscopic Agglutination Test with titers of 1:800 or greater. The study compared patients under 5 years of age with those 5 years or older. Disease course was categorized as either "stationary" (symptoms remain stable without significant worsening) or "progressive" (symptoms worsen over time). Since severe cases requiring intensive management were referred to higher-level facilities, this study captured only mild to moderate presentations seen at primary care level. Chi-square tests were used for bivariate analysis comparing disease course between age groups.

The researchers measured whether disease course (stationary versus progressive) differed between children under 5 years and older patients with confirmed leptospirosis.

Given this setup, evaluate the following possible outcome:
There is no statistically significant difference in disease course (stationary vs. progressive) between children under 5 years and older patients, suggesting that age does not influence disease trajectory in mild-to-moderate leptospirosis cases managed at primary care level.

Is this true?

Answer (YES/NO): YES